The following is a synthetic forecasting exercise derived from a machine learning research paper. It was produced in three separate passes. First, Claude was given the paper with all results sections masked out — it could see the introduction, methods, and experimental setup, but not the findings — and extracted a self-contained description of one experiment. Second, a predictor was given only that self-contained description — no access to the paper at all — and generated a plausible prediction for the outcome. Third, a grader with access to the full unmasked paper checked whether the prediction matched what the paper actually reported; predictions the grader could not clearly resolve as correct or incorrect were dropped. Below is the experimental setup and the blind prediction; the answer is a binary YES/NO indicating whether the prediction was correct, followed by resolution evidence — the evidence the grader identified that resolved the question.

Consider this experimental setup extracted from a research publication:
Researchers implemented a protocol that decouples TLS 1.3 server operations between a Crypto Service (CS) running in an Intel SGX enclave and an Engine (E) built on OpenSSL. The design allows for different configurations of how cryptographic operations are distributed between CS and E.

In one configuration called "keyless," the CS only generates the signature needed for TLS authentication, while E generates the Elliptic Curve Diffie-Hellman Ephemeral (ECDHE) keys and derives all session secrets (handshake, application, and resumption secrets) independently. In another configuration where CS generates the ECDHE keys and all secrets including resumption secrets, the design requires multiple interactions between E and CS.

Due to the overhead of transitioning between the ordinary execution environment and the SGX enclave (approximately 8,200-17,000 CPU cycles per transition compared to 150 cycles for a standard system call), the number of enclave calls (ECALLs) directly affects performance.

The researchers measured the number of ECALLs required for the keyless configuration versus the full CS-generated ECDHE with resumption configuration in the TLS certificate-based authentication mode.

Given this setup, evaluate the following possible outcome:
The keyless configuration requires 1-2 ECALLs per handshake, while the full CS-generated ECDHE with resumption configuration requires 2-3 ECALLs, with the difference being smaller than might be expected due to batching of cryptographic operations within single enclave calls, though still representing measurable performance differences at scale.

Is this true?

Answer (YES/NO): NO